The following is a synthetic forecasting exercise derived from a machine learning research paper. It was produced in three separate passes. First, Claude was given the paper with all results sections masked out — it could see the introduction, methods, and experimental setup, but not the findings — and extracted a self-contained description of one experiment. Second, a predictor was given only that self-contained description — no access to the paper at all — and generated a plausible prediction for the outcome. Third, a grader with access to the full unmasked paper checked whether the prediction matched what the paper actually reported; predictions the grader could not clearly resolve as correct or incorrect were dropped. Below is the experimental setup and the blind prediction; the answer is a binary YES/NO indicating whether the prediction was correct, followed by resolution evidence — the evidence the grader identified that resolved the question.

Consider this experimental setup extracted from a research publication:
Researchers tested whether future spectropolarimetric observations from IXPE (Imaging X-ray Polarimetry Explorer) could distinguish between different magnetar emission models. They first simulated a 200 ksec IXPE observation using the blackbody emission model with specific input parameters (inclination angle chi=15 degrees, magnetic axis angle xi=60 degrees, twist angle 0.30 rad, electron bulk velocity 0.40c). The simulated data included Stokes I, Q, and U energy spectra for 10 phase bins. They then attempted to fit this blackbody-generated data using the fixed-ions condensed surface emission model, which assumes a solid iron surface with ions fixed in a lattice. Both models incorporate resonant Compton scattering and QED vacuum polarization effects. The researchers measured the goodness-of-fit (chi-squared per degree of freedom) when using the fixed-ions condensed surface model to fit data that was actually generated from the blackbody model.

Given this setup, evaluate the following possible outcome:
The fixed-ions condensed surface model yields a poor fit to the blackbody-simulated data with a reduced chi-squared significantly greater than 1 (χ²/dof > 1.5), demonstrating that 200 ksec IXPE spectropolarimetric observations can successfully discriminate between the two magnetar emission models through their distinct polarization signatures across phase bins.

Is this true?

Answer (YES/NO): YES